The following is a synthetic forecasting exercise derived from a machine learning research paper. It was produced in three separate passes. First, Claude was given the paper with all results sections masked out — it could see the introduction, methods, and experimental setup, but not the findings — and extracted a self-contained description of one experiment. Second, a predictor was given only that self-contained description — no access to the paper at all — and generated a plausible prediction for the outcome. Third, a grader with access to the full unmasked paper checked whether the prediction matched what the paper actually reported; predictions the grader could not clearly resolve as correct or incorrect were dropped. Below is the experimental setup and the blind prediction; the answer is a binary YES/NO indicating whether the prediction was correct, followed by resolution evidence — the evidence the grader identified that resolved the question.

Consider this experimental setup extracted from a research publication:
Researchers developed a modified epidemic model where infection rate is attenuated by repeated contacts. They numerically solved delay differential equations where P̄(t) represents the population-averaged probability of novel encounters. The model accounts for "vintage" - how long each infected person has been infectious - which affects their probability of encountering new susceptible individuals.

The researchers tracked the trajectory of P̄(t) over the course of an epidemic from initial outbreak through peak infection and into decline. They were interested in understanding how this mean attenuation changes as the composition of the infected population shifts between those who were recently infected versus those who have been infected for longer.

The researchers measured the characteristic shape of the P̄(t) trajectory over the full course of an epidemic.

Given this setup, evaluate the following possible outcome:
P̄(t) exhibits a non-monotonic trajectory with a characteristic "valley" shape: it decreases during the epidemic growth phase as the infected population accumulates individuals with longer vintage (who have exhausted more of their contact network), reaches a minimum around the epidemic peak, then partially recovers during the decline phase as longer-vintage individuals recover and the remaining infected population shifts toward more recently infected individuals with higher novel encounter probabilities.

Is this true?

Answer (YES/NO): NO